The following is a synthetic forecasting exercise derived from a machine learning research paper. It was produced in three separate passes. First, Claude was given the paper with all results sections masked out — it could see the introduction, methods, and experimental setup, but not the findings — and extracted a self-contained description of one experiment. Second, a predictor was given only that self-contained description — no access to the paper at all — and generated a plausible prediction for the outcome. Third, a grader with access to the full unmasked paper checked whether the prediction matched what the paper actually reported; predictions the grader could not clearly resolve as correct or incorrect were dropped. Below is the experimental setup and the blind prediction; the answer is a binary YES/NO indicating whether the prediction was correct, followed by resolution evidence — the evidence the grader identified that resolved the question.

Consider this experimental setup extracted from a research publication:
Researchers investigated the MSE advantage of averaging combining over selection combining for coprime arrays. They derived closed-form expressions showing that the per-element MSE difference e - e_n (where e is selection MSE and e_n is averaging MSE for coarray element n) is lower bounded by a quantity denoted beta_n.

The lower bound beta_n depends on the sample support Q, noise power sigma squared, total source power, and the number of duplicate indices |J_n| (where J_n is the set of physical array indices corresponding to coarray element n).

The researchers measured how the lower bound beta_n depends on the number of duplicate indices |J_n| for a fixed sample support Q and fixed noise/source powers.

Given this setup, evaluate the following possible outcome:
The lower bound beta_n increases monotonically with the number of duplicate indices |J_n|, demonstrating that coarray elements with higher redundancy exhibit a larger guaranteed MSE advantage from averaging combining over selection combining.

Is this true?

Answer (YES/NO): YES